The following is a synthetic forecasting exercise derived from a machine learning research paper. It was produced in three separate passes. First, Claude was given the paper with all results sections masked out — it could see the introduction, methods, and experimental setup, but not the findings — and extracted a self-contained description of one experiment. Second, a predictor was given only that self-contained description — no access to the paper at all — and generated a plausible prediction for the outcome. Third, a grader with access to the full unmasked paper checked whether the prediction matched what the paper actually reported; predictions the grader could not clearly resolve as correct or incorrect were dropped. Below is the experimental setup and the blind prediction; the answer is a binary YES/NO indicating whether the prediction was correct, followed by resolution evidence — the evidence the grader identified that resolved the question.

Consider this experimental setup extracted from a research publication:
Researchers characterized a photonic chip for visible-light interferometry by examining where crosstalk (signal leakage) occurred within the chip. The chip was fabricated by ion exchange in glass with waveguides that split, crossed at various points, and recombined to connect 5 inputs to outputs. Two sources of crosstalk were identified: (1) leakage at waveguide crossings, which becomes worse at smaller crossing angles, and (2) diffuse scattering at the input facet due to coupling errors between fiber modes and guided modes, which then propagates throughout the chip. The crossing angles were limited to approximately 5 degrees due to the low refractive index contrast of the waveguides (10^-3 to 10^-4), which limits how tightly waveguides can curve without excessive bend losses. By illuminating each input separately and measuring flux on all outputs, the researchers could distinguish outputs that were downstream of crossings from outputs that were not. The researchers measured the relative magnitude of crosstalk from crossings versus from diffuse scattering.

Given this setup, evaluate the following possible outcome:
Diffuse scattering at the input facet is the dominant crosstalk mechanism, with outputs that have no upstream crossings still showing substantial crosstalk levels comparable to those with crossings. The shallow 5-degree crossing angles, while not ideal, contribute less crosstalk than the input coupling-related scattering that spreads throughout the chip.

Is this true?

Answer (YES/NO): NO